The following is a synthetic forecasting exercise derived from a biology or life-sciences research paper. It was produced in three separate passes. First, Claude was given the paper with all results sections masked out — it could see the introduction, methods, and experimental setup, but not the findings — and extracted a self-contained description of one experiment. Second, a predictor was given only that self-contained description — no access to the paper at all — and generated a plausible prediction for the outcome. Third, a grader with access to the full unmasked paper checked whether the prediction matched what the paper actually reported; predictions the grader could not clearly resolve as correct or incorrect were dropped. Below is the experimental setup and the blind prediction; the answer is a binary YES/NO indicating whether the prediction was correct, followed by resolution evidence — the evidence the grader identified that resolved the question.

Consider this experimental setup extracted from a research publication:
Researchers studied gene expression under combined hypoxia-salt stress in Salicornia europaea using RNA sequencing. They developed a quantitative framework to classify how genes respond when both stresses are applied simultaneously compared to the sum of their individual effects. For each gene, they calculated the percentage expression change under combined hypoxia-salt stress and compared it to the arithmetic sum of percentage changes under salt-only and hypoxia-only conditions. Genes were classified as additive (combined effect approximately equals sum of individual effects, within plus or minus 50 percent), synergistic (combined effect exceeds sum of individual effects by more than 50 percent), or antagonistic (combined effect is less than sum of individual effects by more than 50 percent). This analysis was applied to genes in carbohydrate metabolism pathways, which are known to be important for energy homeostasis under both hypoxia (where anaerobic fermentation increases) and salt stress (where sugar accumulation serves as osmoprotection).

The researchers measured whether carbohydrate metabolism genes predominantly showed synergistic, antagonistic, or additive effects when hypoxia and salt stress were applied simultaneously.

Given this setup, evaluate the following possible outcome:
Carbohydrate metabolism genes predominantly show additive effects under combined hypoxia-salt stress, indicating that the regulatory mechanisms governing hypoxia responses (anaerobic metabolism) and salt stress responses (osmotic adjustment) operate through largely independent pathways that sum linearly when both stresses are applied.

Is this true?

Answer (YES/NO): YES